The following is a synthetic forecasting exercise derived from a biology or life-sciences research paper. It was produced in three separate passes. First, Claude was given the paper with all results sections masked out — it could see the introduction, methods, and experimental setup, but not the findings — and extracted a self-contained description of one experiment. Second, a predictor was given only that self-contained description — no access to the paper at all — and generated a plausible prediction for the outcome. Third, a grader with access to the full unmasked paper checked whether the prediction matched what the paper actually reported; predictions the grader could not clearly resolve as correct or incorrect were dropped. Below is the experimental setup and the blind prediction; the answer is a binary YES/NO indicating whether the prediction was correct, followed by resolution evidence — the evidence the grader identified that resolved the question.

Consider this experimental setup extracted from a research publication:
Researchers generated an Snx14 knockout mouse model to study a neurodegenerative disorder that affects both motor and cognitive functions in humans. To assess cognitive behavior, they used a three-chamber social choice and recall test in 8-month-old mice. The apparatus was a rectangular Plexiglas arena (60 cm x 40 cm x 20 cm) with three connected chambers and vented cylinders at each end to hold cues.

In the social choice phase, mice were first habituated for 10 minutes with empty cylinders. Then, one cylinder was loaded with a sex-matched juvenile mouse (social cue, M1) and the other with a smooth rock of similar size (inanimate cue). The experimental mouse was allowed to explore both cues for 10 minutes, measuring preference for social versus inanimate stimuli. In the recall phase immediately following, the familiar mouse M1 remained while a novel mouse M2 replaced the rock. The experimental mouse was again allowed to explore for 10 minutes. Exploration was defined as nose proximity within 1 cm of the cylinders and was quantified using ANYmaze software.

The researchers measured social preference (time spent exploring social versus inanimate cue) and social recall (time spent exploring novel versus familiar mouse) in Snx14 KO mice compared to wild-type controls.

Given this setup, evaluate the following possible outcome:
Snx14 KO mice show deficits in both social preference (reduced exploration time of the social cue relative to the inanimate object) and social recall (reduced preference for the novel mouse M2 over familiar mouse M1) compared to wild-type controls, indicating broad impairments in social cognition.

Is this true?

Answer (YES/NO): NO